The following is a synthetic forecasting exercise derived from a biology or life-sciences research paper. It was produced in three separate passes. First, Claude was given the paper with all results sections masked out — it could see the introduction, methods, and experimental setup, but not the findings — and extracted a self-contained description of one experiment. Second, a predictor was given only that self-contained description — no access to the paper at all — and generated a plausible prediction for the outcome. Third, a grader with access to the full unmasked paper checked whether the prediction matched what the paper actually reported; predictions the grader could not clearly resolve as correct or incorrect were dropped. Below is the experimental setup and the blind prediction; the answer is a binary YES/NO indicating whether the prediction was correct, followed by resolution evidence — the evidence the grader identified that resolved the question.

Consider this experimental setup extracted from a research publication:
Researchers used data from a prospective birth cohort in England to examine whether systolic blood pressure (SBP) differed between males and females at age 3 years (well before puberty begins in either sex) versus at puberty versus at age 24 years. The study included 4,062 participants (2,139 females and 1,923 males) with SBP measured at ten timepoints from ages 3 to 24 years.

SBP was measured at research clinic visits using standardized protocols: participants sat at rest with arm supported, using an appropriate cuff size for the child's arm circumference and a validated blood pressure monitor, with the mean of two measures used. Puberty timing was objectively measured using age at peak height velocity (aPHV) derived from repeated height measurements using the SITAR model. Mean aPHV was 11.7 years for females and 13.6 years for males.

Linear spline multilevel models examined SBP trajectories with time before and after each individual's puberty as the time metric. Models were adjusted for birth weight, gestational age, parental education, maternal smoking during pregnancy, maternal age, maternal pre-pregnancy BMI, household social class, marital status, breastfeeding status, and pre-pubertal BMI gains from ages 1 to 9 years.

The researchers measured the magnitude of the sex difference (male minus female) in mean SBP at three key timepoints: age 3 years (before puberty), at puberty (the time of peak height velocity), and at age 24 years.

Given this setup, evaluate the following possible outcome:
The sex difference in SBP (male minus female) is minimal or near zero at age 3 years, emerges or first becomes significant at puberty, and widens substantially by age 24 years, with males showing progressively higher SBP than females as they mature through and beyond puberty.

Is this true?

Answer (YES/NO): NO